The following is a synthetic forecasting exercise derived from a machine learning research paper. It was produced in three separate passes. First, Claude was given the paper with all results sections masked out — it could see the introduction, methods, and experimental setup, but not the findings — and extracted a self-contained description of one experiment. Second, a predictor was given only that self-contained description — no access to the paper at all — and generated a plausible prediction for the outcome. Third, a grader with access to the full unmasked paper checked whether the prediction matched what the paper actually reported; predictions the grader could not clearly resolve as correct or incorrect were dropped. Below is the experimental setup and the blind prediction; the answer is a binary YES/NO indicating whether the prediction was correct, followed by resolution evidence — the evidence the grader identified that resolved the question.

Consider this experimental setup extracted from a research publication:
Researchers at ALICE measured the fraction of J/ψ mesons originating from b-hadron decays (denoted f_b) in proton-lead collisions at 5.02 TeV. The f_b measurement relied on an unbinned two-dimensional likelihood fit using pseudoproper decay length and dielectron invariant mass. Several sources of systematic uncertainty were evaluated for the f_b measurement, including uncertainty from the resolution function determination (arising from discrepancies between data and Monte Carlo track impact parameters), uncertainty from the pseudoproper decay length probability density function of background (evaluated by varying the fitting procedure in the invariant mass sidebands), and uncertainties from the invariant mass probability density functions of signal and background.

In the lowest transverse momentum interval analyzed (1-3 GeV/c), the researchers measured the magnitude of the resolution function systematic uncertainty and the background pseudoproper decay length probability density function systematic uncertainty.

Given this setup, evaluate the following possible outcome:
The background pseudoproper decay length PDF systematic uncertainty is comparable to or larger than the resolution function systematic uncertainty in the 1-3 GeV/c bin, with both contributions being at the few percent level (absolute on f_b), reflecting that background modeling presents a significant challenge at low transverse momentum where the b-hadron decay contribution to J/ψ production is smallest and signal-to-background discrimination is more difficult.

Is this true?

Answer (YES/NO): NO